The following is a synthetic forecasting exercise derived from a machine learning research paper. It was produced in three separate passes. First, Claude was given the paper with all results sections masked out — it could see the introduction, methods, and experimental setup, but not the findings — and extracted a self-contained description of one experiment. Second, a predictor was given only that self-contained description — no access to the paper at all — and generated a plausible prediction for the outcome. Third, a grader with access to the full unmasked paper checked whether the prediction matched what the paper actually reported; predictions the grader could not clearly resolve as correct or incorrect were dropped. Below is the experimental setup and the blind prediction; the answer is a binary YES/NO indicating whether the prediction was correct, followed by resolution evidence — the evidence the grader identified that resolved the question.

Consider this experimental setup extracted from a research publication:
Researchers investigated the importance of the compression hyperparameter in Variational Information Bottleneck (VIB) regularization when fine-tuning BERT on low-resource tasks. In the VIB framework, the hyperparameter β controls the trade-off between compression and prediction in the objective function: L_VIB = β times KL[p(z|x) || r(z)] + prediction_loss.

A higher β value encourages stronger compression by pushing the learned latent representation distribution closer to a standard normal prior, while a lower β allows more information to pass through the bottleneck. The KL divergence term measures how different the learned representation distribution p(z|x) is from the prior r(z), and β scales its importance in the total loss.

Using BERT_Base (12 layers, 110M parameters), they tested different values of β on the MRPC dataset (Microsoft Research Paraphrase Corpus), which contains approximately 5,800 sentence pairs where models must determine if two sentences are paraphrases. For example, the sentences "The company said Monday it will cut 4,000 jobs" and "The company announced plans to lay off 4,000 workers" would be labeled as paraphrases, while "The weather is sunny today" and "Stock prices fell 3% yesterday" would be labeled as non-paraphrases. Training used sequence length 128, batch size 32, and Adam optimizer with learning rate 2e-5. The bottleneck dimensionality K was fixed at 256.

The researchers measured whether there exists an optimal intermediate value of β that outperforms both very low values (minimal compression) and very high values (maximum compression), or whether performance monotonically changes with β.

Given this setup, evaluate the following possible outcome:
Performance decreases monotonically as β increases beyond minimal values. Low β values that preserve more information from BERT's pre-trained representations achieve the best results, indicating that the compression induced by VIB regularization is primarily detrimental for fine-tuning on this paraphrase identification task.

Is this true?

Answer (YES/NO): NO